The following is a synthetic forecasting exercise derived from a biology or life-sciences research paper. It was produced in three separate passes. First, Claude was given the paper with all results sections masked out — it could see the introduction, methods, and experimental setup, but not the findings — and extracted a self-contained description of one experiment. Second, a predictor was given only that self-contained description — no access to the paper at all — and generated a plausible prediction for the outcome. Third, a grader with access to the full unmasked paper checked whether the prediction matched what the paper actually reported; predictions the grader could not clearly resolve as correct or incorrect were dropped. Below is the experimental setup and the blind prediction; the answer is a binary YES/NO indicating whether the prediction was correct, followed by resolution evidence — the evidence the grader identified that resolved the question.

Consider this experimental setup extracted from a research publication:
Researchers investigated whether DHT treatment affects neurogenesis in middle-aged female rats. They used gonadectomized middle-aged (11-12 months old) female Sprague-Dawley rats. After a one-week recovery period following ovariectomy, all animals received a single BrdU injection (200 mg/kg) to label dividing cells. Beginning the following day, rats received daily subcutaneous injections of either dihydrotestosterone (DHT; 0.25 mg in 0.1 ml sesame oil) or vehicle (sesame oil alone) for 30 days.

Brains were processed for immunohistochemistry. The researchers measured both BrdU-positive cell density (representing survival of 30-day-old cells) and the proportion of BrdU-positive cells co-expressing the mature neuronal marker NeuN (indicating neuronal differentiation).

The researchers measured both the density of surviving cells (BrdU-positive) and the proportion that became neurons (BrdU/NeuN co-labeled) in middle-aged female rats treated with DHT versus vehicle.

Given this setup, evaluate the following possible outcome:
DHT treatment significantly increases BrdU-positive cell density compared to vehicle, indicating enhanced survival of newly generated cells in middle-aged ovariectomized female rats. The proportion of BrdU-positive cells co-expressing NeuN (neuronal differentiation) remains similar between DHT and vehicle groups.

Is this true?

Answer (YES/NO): NO